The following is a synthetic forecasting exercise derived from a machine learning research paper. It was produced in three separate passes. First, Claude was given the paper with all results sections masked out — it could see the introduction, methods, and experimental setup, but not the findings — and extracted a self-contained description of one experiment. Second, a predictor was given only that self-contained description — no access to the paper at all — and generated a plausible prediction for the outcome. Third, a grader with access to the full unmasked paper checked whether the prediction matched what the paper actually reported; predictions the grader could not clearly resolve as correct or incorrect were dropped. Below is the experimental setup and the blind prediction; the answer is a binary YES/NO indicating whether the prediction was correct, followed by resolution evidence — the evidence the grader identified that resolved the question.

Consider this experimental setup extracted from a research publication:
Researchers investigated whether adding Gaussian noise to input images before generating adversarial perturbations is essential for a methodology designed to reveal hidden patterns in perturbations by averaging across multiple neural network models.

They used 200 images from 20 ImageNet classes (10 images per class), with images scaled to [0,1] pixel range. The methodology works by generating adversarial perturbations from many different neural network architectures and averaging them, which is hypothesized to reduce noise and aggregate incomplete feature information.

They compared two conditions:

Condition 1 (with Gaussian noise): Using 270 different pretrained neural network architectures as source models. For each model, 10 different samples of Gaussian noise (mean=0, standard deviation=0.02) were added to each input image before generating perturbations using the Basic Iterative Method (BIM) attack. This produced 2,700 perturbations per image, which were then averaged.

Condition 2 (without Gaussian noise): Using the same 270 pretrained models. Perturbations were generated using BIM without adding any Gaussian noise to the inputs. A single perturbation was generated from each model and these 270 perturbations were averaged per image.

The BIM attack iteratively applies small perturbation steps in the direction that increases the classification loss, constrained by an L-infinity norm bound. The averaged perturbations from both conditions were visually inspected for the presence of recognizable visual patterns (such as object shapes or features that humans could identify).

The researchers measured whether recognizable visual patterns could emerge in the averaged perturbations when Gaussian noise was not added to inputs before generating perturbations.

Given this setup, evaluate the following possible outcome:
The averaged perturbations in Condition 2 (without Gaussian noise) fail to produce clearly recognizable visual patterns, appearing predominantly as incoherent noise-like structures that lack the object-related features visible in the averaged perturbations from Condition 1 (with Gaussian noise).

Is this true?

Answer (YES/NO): NO